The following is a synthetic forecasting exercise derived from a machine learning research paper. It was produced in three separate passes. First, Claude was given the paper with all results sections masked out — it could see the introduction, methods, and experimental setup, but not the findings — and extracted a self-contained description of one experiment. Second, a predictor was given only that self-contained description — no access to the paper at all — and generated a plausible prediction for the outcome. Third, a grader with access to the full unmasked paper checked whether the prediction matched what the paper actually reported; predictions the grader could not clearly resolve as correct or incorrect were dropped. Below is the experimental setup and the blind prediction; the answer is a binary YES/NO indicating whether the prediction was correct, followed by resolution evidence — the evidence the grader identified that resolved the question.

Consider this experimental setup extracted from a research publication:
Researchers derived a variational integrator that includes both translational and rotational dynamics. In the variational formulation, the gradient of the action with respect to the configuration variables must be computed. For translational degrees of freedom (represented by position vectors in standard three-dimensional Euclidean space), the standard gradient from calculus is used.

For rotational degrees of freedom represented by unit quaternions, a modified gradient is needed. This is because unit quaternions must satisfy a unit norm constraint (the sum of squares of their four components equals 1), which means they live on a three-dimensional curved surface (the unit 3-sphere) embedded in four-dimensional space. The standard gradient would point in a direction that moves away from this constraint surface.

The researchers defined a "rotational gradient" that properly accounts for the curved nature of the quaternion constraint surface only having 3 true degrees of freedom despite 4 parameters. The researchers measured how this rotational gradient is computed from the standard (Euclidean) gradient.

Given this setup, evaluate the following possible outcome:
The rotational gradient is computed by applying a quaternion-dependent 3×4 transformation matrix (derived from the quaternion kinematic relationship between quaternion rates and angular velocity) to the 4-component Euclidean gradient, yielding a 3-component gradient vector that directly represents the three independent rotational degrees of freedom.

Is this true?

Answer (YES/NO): YES